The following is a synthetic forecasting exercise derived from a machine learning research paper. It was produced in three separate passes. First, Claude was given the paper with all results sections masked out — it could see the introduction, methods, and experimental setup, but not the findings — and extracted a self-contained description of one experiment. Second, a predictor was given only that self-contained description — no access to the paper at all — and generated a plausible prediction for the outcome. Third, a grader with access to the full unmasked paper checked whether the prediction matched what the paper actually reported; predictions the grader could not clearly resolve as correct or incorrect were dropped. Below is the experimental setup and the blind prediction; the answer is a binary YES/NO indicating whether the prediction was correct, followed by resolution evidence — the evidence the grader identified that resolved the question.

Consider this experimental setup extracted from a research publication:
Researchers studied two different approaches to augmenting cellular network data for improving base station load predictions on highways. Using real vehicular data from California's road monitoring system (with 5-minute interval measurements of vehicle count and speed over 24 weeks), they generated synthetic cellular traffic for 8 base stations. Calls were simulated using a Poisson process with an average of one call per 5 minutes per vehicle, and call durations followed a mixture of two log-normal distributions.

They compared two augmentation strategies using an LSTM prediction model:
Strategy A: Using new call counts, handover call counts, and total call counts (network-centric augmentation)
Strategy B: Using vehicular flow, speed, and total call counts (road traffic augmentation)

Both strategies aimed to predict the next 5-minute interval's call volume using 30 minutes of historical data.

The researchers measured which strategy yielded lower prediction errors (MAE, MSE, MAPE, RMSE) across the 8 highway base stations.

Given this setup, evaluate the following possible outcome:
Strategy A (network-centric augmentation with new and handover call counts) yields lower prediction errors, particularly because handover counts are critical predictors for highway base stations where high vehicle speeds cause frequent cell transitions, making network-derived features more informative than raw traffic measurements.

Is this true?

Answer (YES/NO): NO